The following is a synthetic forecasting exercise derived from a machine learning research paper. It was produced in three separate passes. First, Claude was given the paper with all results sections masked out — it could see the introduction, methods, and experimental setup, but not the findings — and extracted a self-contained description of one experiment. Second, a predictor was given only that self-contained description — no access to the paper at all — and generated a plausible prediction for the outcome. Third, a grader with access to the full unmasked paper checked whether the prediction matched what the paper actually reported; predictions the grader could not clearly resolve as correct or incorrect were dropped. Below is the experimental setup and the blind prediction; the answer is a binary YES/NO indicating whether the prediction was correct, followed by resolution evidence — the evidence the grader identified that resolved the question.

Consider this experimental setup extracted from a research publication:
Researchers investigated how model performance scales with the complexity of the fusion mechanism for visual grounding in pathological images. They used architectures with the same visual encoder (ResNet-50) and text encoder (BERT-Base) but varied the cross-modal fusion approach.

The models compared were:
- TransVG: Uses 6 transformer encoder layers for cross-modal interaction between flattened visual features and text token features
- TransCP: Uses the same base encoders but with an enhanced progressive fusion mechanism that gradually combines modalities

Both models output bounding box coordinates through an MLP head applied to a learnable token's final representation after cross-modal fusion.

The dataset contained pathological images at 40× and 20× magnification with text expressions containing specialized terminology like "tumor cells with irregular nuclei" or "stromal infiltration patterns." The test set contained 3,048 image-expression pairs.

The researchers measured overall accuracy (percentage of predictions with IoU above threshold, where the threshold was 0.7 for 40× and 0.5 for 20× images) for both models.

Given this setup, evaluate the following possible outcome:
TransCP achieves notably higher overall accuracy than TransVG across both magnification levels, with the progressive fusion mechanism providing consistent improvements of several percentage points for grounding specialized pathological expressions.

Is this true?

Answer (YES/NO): NO